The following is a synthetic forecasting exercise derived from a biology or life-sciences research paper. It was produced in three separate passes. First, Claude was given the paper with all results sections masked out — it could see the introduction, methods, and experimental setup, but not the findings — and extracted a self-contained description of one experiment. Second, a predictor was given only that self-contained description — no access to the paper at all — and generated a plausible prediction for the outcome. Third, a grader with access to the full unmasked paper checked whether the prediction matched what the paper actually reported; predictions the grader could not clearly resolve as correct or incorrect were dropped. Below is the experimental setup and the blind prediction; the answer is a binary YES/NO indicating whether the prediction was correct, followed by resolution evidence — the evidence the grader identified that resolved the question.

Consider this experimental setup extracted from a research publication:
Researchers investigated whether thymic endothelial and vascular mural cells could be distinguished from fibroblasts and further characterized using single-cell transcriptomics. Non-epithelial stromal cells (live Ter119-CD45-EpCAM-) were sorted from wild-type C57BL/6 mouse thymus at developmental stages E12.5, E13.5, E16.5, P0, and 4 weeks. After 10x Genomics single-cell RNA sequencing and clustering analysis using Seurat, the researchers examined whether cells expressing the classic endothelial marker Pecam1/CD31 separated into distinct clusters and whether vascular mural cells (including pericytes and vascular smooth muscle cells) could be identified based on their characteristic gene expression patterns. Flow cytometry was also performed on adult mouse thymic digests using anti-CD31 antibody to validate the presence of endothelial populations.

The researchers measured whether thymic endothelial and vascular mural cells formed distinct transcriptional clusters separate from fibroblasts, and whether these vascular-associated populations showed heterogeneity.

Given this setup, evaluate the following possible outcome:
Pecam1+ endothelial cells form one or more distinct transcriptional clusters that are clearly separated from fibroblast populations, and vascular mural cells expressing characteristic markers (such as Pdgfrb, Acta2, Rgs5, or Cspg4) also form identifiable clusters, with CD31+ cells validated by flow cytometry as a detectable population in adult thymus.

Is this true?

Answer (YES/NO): YES